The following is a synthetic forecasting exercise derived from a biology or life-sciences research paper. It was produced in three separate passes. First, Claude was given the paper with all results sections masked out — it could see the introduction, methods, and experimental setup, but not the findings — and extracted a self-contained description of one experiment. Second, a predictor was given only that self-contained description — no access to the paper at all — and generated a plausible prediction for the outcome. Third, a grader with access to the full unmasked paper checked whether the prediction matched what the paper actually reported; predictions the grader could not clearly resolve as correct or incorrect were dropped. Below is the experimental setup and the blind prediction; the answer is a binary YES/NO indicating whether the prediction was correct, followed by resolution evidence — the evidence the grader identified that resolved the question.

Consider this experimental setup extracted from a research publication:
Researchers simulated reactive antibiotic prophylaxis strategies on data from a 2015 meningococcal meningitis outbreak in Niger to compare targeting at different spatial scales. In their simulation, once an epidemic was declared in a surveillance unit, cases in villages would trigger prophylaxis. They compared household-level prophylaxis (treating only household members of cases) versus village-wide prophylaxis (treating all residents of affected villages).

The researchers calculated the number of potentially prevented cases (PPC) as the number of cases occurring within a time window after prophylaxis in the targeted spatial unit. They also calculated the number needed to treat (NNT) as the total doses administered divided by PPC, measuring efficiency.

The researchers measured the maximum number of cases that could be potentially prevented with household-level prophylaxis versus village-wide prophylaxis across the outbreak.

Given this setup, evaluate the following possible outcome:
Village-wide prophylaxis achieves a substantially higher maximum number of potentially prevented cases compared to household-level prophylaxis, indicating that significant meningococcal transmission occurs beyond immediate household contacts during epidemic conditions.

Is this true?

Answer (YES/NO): YES